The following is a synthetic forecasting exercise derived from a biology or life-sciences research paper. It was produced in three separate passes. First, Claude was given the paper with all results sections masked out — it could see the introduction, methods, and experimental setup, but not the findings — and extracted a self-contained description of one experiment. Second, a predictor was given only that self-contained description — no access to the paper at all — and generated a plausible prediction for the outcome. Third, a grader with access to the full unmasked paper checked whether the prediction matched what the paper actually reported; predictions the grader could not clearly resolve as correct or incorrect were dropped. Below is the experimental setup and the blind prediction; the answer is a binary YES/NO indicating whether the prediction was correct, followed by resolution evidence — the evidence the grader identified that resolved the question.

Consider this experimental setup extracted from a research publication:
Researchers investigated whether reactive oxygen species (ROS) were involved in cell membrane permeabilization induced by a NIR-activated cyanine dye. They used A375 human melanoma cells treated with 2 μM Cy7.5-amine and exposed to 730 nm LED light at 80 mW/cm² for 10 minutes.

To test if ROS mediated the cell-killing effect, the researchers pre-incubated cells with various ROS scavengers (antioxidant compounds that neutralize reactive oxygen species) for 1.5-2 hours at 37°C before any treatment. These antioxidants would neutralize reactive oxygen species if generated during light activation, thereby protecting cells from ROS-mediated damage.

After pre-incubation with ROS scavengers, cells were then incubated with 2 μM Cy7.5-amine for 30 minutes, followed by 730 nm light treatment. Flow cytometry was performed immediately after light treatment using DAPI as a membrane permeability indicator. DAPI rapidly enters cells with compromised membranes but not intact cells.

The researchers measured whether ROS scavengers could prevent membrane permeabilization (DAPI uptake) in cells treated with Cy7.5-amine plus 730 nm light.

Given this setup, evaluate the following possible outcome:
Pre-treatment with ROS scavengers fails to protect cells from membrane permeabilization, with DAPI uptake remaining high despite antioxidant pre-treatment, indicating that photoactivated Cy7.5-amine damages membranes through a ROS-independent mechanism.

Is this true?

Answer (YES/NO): YES